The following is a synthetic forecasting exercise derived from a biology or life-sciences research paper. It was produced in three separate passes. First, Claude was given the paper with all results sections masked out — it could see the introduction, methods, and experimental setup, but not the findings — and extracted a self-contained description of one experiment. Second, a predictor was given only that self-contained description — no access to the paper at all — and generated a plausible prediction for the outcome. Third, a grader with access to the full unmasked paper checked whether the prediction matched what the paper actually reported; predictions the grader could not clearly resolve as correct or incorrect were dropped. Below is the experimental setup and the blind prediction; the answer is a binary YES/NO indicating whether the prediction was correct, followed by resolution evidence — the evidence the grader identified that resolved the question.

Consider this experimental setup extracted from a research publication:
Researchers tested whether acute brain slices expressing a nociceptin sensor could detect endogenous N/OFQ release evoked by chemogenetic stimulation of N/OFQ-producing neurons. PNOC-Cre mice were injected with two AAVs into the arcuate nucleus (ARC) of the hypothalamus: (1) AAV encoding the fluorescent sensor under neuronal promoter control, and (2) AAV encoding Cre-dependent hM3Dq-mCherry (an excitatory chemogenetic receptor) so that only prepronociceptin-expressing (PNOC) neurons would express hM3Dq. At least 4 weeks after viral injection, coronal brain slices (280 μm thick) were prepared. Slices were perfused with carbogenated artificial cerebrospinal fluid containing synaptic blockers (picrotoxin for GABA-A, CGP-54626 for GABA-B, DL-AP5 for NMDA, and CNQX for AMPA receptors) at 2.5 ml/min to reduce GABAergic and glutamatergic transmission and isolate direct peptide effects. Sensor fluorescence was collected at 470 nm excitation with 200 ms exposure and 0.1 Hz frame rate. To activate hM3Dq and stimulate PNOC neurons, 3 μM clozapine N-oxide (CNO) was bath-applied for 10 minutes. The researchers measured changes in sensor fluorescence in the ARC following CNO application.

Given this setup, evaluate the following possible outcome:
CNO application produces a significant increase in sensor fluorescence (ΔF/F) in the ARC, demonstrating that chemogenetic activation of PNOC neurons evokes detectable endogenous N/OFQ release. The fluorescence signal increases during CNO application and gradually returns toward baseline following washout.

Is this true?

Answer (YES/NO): YES